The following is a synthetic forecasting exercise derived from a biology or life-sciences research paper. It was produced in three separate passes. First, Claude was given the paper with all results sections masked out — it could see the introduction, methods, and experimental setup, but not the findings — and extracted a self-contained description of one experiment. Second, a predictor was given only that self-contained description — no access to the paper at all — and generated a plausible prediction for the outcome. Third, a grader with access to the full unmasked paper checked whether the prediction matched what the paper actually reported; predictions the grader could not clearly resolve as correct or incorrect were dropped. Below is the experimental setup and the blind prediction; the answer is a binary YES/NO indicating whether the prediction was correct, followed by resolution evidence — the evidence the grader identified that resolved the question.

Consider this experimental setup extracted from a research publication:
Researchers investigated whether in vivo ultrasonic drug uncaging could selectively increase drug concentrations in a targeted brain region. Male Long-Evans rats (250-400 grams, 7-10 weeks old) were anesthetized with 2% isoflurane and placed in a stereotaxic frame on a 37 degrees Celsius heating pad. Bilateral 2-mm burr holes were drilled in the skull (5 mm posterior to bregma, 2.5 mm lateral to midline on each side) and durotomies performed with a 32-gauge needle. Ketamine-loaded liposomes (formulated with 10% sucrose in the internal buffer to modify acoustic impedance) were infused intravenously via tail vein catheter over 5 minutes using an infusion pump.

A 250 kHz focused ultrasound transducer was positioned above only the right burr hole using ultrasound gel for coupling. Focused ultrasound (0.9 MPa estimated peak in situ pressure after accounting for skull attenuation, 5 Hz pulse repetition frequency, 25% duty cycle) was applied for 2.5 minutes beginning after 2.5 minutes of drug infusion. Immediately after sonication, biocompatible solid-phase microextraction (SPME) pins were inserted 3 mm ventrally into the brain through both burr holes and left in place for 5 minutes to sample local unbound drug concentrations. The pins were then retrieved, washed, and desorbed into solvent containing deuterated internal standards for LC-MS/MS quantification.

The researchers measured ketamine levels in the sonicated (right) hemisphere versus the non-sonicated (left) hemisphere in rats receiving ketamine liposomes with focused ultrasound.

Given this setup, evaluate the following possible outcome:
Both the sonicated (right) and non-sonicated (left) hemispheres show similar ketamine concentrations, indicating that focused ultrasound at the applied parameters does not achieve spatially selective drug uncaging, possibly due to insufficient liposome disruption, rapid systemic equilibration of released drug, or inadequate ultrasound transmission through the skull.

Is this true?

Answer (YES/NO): NO